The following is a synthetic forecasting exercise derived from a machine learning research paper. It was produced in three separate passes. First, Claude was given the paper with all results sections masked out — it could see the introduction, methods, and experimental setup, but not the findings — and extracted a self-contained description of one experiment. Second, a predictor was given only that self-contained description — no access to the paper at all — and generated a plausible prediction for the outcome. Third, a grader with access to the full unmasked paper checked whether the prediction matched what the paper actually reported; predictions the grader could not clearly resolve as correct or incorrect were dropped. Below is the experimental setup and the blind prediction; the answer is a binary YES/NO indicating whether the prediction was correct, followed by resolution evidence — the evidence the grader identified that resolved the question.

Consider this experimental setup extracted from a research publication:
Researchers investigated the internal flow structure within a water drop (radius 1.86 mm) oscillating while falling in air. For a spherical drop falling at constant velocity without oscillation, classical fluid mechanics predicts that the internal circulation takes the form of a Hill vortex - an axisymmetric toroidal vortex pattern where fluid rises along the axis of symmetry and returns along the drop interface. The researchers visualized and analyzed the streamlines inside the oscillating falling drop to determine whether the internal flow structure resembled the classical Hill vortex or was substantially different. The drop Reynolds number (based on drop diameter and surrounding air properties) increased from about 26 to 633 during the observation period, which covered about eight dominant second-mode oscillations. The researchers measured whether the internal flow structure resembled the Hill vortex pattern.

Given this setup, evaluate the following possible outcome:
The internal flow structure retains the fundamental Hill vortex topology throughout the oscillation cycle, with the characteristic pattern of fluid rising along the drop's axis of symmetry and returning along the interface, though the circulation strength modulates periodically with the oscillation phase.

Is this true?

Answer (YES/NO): NO